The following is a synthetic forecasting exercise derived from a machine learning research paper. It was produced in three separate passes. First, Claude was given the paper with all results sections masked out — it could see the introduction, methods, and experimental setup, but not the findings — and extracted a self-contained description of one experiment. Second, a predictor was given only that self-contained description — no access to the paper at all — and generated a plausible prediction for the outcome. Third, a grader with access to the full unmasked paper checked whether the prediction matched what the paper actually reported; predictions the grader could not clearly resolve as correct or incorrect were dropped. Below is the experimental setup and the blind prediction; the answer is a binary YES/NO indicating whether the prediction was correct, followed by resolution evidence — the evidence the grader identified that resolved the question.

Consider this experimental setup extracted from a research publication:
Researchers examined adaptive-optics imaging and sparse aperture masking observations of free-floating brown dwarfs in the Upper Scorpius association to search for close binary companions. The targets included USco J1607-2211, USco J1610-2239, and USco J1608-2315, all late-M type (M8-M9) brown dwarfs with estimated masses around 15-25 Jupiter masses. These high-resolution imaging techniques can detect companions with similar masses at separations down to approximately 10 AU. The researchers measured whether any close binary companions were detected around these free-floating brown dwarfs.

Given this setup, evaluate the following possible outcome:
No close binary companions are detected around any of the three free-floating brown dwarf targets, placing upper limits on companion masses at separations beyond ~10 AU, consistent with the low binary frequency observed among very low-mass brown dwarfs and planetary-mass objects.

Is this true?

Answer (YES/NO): YES